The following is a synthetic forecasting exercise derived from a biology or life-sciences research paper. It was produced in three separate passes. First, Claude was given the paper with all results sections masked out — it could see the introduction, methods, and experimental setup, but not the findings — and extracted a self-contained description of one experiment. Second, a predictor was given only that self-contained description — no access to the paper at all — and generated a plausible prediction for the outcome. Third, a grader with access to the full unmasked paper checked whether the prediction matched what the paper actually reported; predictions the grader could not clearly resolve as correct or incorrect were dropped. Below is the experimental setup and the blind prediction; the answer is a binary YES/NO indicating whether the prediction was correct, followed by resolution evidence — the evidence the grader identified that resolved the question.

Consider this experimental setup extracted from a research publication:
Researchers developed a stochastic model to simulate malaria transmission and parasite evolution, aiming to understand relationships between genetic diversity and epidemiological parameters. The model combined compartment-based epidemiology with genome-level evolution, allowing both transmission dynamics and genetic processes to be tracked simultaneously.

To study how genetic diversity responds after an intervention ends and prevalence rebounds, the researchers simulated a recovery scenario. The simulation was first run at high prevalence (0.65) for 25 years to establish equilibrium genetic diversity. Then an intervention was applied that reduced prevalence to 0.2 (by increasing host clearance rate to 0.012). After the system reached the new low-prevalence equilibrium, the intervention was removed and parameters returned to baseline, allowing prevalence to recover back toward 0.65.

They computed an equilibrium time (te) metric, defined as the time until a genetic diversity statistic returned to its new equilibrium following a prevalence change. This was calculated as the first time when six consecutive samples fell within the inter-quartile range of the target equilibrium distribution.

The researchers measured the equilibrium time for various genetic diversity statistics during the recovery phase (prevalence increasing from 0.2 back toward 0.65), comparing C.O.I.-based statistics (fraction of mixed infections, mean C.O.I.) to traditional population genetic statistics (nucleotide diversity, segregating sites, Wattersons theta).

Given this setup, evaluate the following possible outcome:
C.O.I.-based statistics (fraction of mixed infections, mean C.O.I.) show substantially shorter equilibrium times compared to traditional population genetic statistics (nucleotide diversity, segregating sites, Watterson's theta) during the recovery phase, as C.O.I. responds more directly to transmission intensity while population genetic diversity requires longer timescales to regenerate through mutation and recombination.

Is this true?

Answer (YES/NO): YES